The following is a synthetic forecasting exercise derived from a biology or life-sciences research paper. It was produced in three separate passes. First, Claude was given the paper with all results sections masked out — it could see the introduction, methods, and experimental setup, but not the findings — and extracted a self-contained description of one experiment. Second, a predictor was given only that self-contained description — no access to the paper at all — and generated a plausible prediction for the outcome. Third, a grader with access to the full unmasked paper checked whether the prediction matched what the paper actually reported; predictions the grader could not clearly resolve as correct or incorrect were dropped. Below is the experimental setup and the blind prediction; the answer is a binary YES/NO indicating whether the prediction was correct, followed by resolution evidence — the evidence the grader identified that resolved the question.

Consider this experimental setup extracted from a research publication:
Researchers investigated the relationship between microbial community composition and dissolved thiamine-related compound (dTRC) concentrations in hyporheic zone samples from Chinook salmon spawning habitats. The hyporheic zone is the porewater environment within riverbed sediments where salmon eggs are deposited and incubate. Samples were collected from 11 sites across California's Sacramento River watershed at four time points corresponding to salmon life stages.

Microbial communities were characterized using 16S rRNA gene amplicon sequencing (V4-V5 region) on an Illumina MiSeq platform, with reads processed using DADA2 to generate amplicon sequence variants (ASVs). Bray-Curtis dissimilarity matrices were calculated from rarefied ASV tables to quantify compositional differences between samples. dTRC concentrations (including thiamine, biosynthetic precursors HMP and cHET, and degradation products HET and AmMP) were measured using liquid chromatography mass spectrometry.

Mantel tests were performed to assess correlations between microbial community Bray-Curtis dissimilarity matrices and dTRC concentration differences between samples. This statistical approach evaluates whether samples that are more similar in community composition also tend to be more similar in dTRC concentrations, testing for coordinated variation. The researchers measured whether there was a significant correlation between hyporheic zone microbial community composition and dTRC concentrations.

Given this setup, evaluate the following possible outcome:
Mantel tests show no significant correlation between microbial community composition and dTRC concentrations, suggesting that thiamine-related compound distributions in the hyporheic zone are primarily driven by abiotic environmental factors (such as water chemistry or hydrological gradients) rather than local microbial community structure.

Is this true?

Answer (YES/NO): NO